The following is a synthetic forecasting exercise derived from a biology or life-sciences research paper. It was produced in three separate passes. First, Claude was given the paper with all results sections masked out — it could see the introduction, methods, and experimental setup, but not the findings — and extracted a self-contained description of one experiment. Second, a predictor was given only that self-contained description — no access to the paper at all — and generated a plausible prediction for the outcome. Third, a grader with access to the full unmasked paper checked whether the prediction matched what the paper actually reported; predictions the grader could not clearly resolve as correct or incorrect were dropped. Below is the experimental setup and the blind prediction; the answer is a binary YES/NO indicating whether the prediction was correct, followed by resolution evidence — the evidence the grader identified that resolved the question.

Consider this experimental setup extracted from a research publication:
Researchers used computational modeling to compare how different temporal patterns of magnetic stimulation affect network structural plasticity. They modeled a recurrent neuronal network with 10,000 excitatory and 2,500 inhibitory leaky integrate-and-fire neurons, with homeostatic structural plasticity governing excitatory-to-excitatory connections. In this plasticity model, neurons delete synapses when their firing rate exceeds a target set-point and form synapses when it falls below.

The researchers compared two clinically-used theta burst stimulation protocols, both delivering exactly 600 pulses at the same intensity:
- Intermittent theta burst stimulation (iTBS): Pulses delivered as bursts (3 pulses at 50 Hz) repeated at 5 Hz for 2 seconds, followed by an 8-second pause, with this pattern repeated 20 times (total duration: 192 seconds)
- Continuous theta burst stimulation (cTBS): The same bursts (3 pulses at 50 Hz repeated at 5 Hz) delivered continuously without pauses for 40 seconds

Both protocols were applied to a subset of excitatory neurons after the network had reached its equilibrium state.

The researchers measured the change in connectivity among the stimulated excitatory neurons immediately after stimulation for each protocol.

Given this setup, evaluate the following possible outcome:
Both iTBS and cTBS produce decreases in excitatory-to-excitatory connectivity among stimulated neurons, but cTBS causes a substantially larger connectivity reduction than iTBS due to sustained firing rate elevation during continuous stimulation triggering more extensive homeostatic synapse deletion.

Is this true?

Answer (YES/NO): NO